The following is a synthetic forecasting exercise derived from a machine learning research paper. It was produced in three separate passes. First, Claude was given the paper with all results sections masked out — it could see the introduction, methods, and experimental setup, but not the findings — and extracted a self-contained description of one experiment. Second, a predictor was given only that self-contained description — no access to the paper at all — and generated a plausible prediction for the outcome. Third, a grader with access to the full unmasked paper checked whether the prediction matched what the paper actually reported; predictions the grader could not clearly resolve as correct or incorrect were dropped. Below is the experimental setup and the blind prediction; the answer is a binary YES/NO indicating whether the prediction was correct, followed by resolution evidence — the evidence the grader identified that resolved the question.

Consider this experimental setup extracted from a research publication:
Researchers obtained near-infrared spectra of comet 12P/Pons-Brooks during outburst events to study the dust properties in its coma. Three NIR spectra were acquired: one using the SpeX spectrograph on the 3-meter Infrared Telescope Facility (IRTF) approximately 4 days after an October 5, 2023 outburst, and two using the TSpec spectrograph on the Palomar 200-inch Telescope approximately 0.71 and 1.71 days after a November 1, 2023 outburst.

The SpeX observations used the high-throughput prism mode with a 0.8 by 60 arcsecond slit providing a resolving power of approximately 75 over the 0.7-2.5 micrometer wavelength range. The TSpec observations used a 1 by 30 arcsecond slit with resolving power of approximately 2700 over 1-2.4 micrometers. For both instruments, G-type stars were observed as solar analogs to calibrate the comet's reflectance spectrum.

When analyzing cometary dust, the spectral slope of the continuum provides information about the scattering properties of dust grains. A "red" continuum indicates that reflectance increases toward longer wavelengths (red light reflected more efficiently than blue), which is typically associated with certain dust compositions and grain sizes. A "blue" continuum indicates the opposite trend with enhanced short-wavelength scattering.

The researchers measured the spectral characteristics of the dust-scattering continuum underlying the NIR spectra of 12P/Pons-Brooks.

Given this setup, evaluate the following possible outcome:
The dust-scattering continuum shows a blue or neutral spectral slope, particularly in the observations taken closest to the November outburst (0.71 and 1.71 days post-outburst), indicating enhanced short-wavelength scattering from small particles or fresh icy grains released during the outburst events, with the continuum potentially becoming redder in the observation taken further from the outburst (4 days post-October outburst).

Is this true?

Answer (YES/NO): NO